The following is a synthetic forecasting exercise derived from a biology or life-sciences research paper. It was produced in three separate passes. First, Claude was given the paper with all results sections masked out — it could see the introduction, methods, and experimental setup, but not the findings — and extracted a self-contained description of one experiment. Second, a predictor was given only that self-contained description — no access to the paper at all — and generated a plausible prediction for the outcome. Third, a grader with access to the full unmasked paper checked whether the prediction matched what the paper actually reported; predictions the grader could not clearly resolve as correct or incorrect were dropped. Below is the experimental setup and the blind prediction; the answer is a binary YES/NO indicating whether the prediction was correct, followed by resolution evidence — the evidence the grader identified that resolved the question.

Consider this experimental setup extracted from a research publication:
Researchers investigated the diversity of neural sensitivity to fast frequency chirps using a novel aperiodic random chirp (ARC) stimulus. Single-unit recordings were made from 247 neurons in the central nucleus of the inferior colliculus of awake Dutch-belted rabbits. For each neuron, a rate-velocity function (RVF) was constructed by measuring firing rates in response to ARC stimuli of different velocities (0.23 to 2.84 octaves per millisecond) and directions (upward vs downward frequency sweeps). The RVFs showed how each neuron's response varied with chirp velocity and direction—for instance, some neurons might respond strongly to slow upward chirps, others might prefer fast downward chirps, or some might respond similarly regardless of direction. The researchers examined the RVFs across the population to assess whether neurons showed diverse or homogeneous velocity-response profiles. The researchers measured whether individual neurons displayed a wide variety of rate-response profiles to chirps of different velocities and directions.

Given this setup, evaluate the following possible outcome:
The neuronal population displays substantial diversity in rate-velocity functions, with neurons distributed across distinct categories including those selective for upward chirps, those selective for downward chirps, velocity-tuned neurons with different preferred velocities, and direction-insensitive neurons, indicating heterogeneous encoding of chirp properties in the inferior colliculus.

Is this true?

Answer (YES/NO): NO